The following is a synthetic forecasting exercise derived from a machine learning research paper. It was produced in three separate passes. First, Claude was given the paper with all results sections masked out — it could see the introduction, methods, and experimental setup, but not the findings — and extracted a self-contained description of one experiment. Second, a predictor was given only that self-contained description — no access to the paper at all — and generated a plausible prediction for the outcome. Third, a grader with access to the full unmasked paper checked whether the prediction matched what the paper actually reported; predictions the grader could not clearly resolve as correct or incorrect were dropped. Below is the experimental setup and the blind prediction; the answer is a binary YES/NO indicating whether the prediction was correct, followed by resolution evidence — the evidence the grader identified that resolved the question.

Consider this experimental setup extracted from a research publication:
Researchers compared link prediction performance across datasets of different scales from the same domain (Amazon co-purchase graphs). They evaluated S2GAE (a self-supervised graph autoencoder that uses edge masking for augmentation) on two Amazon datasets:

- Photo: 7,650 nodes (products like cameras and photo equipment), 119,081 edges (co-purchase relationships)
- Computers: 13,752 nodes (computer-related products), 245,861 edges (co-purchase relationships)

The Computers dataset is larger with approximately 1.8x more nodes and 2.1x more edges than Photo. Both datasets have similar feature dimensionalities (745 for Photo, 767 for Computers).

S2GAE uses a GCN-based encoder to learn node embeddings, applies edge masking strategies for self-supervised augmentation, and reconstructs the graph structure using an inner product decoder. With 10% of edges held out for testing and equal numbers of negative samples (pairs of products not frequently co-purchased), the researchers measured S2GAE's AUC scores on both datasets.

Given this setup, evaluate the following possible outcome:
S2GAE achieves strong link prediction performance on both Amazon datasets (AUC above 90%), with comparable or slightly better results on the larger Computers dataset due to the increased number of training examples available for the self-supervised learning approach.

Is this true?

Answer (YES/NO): NO